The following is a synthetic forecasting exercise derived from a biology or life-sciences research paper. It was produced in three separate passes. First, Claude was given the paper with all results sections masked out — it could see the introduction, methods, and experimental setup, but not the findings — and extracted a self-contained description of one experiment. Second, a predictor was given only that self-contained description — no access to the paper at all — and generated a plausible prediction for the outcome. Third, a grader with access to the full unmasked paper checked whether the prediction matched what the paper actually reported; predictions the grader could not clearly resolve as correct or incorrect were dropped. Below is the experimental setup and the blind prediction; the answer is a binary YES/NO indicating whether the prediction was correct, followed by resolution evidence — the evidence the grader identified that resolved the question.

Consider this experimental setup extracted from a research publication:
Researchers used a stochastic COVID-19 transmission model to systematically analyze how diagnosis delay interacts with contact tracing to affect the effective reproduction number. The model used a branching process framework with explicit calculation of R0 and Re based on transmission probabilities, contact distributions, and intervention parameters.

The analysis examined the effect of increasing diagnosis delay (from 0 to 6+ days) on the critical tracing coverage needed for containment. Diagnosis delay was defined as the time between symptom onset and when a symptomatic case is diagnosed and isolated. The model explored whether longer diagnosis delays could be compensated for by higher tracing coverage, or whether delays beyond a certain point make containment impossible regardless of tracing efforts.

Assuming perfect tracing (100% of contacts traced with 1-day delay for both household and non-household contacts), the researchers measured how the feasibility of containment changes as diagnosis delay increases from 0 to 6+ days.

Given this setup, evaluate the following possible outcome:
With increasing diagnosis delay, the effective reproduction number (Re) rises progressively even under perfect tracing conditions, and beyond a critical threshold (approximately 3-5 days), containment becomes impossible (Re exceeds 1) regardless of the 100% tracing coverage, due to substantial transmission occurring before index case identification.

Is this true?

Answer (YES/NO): NO